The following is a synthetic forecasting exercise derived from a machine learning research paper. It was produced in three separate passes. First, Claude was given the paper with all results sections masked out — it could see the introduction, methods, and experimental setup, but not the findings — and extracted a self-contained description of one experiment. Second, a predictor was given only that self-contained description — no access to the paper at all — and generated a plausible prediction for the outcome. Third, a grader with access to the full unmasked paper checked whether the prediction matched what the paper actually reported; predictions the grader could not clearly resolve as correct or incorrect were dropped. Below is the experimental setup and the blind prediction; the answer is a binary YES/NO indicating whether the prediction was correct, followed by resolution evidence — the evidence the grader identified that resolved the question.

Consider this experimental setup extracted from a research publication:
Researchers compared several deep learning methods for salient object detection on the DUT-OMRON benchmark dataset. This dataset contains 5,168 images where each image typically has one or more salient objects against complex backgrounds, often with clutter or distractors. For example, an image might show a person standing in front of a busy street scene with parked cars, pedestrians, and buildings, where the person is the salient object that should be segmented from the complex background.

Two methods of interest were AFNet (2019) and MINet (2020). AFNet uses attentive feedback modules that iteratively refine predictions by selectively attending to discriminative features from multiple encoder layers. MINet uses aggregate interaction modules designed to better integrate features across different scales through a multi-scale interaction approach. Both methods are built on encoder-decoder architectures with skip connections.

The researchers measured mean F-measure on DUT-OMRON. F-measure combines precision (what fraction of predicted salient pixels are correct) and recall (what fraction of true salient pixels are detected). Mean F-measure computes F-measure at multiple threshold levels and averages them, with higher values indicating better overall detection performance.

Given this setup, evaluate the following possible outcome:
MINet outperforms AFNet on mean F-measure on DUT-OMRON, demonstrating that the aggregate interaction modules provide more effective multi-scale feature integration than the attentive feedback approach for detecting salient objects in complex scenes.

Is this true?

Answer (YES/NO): NO